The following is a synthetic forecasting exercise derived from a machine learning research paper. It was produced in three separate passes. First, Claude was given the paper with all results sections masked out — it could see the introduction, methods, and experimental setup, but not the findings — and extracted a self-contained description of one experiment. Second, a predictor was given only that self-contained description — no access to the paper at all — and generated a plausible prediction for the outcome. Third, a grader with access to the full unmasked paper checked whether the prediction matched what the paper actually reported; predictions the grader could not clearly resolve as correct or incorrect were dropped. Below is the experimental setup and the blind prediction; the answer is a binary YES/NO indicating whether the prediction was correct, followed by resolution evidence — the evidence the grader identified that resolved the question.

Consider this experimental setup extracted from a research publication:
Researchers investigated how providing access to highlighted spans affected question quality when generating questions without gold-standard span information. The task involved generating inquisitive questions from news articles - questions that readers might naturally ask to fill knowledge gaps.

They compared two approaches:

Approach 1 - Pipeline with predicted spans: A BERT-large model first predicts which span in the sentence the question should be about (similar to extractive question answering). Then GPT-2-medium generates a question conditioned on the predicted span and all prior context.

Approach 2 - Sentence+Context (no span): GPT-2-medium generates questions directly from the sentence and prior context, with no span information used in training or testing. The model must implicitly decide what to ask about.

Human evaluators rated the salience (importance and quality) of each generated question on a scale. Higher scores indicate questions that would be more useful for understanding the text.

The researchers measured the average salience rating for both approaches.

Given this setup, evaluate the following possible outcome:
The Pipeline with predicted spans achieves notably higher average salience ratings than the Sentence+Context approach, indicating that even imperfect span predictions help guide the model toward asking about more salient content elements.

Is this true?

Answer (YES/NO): NO